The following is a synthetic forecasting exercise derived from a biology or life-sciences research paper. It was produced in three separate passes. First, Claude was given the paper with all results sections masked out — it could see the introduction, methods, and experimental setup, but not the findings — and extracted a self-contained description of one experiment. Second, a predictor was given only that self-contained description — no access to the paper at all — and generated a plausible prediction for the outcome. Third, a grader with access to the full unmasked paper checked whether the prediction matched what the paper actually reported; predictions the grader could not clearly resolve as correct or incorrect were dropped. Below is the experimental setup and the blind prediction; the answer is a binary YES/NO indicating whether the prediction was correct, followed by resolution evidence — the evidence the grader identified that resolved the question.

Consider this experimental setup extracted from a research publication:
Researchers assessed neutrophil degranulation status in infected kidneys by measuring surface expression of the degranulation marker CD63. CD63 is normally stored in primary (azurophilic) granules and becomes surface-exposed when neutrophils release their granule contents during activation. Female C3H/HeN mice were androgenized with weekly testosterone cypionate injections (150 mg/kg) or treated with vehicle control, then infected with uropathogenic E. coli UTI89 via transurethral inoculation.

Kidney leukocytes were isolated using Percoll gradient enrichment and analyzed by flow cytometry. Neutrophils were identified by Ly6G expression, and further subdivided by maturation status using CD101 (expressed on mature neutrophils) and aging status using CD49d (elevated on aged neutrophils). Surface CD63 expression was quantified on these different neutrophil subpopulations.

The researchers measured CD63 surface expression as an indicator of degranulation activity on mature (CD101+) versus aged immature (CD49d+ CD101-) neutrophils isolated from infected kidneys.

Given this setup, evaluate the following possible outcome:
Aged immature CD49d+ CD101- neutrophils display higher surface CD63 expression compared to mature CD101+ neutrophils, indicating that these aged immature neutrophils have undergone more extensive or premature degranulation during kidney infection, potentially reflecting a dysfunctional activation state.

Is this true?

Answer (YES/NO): NO